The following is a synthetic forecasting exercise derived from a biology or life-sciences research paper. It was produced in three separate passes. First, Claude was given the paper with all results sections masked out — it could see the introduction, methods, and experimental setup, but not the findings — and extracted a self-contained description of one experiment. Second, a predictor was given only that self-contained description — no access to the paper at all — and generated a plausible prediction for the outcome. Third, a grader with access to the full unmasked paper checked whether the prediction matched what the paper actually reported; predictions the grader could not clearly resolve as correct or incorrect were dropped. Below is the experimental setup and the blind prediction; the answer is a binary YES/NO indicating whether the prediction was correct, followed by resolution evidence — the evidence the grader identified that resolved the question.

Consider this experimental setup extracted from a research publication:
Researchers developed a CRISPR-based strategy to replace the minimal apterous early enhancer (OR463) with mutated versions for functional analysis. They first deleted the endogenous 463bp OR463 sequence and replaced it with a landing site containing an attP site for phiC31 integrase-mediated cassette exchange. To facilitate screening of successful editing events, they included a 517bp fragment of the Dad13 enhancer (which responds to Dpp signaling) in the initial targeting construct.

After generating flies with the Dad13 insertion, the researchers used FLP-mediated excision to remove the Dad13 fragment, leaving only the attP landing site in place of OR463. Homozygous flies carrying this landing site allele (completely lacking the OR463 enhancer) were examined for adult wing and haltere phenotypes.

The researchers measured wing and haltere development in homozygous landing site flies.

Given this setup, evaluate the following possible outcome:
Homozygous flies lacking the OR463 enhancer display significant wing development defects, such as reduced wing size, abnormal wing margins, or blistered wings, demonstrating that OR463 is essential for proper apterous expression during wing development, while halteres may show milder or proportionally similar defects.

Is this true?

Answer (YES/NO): NO